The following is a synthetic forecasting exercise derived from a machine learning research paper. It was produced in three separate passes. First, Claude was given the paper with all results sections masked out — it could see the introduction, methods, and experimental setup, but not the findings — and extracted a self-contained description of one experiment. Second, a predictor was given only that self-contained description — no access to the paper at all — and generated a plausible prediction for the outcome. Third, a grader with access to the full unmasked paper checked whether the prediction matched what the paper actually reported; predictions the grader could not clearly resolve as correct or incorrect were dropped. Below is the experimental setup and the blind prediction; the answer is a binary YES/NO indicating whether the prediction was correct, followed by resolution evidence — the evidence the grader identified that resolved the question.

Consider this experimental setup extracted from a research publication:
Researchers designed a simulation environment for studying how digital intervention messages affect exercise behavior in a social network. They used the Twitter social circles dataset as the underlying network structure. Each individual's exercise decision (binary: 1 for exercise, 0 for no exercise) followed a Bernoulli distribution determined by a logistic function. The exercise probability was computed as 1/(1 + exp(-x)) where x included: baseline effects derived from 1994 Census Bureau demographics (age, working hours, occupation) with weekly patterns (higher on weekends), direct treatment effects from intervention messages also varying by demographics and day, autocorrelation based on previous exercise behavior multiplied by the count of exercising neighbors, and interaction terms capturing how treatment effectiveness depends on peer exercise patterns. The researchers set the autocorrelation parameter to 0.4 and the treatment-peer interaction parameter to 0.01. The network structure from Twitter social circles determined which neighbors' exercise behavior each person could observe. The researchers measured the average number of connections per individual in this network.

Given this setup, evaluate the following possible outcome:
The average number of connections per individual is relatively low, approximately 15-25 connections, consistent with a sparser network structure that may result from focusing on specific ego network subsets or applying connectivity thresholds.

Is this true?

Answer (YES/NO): YES